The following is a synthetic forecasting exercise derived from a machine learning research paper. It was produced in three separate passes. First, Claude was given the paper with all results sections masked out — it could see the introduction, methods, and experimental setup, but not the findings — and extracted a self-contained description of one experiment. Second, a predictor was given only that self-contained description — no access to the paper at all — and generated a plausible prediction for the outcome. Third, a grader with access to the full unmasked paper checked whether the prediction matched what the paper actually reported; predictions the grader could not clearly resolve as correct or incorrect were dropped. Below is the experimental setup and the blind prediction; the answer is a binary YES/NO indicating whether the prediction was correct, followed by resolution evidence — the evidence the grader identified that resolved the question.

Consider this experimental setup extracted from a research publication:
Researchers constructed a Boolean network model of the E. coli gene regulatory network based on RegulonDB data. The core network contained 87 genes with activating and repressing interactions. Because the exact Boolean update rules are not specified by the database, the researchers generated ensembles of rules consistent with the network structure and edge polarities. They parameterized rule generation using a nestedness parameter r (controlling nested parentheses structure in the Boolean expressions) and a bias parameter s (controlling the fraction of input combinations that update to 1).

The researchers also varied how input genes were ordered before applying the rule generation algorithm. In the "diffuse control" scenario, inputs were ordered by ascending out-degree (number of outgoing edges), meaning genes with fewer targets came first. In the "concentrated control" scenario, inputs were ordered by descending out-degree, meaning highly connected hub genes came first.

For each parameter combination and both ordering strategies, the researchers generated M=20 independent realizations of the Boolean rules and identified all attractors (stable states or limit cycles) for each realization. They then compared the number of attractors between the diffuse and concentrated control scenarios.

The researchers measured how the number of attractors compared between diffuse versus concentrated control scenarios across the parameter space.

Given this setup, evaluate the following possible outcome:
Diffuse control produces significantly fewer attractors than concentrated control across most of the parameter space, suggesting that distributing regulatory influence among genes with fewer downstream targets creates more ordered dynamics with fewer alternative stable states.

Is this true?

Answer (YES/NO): NO